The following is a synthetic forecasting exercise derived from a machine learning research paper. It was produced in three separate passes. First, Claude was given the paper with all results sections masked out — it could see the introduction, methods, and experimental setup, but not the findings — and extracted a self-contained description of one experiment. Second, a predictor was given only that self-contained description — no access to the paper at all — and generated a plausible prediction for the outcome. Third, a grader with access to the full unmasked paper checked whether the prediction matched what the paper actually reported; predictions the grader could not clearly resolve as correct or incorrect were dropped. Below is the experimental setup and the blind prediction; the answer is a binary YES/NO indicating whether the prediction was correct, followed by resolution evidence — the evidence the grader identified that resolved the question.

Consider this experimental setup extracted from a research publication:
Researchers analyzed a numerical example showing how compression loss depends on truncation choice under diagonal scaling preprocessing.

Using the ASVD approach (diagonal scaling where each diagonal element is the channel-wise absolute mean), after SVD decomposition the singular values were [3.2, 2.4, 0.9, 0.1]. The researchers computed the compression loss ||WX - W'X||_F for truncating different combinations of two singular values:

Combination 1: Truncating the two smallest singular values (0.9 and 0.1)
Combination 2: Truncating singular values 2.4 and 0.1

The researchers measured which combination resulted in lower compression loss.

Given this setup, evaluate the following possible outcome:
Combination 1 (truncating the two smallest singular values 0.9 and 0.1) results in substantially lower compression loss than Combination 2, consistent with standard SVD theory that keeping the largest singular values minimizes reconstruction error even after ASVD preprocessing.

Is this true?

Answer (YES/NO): NO